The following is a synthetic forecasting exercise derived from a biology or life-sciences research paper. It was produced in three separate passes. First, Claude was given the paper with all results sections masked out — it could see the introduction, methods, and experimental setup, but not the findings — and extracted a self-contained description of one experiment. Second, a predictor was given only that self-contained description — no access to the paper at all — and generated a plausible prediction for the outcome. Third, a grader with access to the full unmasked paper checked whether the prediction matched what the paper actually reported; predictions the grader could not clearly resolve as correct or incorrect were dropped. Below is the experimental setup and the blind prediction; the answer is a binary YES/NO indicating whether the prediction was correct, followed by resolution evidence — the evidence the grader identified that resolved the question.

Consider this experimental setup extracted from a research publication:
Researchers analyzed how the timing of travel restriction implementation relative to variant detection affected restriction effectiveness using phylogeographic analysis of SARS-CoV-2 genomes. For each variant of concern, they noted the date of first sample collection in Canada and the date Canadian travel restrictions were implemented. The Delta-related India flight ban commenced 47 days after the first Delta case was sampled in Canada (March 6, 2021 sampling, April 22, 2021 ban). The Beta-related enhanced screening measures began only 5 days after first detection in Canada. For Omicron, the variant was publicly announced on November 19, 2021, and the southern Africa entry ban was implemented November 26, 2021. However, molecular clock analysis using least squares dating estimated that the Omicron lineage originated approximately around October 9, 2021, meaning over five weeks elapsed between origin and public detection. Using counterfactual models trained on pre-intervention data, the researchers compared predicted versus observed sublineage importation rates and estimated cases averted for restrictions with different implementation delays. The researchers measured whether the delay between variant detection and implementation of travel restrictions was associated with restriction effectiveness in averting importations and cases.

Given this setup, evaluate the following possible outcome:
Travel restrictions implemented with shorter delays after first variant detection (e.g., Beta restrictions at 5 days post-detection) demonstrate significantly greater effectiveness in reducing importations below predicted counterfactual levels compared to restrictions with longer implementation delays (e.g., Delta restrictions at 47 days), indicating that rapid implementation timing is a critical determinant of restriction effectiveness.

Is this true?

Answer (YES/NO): NO